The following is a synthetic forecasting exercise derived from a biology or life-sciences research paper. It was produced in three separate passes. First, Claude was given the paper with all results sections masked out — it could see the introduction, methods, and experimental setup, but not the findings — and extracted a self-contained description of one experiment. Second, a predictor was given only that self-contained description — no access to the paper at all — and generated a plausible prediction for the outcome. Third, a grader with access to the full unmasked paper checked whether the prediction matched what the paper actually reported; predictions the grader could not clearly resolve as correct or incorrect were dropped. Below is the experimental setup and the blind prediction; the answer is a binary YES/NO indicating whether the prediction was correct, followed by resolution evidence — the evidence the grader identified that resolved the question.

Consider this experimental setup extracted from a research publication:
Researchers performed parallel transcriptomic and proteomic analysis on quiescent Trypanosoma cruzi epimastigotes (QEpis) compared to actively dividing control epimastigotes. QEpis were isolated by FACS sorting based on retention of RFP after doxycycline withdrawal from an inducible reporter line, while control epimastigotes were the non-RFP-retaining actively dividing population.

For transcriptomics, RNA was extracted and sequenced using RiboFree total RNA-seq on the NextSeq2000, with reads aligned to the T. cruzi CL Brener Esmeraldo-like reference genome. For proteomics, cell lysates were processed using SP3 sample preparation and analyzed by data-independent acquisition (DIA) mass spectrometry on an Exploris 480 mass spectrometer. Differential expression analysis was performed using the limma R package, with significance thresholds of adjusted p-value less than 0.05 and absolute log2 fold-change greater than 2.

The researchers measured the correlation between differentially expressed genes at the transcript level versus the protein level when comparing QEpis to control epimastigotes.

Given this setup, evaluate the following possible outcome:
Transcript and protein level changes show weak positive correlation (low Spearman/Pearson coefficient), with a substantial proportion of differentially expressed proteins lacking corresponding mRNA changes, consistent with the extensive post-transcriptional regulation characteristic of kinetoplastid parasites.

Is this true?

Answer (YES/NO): YES